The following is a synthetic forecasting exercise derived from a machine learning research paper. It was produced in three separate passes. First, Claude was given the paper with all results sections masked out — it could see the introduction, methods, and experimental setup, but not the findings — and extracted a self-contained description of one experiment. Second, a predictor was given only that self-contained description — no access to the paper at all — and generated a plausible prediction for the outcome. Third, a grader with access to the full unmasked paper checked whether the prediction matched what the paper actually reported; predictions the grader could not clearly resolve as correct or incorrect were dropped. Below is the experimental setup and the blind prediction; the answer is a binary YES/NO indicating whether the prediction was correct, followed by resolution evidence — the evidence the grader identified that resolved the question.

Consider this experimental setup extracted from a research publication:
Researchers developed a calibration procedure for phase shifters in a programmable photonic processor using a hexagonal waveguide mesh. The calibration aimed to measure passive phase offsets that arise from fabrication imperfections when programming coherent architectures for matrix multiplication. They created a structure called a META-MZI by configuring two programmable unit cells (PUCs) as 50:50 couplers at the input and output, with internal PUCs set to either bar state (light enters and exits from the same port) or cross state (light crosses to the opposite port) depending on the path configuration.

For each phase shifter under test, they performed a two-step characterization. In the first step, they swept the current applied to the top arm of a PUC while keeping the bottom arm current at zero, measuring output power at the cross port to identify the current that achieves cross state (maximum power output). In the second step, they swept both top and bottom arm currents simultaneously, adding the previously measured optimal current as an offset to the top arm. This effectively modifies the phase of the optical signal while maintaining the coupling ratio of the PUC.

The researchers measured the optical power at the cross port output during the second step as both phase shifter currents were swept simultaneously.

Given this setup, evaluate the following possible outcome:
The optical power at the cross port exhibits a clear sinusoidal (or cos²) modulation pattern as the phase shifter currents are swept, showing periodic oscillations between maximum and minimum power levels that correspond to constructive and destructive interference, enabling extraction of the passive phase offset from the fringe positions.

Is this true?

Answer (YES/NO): YES